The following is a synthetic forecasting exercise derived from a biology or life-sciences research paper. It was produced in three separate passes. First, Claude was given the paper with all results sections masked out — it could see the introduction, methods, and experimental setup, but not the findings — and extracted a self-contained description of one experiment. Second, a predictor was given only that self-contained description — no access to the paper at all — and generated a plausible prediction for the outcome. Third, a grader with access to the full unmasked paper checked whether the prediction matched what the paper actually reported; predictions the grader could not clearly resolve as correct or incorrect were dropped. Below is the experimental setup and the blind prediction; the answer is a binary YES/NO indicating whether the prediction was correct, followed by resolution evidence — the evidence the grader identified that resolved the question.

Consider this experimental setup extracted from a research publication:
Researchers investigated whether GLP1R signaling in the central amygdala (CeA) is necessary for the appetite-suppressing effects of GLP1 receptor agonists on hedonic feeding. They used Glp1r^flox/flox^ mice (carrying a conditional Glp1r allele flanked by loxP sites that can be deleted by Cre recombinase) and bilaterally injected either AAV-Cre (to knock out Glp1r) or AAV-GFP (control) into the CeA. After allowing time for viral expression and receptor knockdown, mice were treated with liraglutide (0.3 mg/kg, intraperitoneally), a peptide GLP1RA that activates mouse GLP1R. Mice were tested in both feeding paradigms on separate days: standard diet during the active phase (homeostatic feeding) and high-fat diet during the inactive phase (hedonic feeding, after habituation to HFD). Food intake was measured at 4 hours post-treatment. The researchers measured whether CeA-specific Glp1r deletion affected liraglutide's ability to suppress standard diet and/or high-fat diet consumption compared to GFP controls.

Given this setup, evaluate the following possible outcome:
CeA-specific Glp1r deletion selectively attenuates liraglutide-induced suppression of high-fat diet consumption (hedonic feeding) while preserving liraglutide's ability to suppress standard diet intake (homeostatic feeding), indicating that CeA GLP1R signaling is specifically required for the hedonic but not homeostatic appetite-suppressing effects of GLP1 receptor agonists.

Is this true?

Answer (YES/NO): YES